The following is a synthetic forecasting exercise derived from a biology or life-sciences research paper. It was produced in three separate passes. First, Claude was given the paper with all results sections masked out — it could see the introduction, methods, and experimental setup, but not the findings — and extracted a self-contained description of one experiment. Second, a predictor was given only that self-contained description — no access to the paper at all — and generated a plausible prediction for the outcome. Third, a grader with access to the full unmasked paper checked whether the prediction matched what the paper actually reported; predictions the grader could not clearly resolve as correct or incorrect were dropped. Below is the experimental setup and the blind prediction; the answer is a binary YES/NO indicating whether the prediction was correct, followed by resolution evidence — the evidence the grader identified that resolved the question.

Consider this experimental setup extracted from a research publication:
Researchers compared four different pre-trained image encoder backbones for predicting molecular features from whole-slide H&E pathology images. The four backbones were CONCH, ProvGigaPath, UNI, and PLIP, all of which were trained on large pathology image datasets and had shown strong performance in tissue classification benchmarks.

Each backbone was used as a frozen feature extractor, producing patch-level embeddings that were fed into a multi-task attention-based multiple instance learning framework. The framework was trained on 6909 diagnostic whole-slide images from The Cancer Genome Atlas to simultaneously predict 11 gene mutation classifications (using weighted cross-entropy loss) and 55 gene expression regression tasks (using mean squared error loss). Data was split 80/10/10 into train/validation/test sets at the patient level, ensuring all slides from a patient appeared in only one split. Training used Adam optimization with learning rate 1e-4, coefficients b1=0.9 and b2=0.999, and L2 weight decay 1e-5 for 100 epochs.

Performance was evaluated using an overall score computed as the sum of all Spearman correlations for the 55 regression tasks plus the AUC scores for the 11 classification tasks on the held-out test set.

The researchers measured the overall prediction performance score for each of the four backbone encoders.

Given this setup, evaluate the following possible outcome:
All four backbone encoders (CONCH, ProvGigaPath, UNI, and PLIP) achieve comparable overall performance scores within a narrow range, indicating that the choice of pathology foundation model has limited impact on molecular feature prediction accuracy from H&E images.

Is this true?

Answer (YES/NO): NO